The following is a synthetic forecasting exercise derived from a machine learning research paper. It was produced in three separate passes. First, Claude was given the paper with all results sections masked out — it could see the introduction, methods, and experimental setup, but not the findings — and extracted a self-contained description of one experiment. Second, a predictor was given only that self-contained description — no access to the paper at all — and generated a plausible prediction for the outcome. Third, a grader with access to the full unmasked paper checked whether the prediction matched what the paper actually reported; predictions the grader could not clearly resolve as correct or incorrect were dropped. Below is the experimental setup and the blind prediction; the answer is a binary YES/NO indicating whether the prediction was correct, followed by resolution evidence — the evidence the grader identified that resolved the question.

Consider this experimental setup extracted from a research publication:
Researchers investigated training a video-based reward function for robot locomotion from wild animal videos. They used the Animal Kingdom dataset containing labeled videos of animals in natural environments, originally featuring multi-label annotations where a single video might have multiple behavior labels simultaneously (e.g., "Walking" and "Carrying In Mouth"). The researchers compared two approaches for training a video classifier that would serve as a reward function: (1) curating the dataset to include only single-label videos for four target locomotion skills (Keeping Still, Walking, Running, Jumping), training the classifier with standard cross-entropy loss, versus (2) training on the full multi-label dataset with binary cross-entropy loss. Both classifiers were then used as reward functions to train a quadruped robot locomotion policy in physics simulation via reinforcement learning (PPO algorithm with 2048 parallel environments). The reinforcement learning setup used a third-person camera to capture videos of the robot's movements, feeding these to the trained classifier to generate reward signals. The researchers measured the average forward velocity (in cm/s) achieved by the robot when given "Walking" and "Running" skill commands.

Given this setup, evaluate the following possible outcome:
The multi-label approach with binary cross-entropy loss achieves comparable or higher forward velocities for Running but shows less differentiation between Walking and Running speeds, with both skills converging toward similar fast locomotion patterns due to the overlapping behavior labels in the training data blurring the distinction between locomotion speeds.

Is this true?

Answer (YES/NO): NO